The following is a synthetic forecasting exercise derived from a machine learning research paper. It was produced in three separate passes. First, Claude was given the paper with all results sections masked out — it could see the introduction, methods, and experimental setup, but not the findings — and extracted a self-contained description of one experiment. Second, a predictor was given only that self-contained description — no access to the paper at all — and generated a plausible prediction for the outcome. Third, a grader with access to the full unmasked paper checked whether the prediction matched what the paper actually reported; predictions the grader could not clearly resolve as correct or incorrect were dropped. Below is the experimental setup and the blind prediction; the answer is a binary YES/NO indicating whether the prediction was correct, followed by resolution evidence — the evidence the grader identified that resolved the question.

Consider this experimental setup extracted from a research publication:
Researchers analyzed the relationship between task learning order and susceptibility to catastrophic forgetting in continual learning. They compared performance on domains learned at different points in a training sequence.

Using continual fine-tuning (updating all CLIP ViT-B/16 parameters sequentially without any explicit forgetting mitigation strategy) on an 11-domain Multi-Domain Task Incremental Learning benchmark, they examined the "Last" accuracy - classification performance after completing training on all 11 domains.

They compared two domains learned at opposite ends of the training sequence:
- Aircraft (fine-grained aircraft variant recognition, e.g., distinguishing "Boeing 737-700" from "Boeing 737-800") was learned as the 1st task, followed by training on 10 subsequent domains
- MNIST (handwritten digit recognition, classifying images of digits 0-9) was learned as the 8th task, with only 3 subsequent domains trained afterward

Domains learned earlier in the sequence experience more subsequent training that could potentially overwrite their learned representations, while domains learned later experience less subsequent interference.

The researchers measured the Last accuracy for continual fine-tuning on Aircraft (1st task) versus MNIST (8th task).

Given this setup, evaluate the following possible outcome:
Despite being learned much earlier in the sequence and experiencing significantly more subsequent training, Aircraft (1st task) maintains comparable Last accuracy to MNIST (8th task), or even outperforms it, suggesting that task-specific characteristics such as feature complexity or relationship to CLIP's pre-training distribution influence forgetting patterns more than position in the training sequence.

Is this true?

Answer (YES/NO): NO